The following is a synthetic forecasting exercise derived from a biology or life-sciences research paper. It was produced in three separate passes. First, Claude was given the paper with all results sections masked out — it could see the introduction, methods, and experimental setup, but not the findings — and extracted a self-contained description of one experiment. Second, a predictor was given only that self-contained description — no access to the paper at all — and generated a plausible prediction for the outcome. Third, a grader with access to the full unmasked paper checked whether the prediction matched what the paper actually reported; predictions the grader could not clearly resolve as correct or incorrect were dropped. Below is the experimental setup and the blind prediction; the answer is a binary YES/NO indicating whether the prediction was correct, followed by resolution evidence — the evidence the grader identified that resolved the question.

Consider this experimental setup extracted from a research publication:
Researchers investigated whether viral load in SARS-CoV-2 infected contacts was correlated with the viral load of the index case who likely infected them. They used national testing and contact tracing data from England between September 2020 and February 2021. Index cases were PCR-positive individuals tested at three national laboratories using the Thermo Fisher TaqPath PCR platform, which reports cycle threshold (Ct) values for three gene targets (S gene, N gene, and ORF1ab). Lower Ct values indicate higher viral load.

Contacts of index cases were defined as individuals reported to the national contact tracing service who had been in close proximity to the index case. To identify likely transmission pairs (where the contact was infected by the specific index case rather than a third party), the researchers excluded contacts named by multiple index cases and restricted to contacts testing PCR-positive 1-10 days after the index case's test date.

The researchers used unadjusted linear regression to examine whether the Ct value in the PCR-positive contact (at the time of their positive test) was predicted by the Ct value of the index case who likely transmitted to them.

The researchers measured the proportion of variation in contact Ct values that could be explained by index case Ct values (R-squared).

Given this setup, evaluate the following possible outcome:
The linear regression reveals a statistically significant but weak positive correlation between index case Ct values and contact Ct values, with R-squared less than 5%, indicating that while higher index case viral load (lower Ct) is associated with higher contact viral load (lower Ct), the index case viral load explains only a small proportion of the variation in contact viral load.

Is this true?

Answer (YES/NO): YES